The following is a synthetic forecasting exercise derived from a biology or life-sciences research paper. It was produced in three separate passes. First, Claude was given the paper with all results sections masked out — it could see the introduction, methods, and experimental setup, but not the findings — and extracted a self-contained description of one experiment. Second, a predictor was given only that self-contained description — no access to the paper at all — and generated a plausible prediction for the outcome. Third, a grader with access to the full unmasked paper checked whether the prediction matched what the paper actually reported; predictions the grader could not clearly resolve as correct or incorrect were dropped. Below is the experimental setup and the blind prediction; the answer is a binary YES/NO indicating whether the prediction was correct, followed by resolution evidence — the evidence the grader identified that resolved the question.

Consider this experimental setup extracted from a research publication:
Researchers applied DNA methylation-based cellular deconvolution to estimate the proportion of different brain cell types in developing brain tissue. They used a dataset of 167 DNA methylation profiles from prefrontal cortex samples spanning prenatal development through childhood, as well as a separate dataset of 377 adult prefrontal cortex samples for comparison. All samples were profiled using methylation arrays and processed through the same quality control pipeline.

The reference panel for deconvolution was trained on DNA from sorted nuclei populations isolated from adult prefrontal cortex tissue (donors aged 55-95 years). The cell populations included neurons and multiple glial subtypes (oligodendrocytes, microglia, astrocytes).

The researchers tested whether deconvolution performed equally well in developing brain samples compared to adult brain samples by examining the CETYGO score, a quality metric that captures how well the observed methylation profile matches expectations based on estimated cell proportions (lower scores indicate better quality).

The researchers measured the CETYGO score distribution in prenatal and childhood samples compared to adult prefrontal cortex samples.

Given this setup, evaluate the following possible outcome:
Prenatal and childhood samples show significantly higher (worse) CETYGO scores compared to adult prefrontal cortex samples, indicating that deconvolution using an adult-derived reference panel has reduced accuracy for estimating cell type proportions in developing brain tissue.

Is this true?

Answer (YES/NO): NO